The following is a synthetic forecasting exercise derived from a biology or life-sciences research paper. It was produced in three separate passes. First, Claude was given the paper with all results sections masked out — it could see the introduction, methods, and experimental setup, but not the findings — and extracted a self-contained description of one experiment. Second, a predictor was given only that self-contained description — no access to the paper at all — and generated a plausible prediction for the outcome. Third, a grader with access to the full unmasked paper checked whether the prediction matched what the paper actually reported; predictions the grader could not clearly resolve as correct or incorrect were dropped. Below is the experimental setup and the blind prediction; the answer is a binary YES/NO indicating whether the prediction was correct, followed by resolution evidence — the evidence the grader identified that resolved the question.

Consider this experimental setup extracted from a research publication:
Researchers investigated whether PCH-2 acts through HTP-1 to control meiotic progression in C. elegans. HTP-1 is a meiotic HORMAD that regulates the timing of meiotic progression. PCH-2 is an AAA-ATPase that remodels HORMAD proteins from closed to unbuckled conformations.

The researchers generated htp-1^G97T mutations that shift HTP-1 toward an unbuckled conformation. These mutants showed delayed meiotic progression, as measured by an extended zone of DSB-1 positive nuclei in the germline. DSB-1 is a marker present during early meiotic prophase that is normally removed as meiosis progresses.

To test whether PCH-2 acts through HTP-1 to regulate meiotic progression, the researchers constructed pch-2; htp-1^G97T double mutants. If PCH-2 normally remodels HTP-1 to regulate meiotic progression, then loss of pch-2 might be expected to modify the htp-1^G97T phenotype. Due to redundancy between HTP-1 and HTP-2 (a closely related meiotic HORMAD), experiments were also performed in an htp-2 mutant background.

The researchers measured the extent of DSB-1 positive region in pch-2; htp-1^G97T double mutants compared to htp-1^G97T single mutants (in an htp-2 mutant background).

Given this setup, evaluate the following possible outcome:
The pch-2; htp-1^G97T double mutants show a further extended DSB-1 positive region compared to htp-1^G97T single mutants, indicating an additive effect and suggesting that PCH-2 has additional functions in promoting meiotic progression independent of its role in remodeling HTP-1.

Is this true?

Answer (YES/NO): NO